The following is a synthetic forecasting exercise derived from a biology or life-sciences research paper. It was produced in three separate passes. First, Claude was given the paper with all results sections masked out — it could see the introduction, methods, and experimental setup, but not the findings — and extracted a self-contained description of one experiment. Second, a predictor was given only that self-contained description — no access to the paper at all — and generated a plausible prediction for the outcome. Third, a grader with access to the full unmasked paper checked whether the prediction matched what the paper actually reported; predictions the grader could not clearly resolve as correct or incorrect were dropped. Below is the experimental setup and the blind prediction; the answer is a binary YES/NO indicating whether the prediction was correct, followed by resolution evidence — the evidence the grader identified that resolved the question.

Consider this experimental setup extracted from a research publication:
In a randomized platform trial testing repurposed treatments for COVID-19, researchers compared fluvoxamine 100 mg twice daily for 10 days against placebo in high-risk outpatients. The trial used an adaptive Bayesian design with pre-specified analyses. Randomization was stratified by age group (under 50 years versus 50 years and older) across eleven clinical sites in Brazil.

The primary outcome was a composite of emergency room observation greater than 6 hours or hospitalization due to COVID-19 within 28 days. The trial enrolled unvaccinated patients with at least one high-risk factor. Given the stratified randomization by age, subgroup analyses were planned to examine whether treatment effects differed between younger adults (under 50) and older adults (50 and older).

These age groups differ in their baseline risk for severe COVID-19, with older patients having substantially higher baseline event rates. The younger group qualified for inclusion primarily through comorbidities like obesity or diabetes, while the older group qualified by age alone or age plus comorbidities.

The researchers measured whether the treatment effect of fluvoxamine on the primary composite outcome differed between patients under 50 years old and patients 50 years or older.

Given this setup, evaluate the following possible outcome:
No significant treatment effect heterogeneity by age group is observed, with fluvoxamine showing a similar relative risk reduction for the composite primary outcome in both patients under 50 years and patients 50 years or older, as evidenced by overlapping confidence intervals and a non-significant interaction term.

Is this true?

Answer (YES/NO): YES